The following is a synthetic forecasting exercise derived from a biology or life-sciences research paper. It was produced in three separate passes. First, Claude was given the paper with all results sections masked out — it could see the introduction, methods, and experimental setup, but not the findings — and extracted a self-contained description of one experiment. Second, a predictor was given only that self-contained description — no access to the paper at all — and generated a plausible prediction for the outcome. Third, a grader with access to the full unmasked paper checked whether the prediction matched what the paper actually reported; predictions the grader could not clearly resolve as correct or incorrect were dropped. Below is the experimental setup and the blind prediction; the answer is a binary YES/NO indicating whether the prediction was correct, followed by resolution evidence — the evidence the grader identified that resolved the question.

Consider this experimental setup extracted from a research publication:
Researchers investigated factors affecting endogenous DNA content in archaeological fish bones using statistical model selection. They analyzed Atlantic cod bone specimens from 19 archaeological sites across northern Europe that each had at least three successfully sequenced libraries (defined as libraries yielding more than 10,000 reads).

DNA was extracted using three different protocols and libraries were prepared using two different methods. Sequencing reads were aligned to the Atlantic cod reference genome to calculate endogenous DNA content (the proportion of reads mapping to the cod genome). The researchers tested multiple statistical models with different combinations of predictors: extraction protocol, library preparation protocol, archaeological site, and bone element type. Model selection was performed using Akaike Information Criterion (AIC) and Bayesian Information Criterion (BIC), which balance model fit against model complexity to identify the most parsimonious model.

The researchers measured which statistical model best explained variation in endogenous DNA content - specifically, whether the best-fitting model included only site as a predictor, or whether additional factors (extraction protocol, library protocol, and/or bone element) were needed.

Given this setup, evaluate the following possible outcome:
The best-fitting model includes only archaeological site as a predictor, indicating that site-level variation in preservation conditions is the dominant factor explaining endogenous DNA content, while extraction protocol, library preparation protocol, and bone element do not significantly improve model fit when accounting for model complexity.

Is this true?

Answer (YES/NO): NO